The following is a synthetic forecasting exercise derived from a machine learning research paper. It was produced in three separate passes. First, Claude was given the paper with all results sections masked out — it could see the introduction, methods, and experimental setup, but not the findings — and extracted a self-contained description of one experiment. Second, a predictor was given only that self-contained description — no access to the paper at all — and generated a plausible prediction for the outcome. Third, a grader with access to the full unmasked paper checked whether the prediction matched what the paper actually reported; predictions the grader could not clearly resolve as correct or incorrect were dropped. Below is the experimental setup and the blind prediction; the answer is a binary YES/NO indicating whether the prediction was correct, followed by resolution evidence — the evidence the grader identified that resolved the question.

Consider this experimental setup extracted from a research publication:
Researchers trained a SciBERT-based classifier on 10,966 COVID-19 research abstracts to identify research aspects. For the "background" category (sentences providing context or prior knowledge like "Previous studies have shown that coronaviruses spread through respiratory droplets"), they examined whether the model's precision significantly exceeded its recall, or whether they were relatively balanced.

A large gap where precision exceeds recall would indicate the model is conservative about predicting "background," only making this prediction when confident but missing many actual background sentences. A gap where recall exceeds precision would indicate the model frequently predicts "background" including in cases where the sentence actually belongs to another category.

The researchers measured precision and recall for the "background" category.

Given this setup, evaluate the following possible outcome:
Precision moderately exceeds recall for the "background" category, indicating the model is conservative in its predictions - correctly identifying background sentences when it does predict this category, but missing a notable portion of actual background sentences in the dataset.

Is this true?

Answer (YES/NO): NO